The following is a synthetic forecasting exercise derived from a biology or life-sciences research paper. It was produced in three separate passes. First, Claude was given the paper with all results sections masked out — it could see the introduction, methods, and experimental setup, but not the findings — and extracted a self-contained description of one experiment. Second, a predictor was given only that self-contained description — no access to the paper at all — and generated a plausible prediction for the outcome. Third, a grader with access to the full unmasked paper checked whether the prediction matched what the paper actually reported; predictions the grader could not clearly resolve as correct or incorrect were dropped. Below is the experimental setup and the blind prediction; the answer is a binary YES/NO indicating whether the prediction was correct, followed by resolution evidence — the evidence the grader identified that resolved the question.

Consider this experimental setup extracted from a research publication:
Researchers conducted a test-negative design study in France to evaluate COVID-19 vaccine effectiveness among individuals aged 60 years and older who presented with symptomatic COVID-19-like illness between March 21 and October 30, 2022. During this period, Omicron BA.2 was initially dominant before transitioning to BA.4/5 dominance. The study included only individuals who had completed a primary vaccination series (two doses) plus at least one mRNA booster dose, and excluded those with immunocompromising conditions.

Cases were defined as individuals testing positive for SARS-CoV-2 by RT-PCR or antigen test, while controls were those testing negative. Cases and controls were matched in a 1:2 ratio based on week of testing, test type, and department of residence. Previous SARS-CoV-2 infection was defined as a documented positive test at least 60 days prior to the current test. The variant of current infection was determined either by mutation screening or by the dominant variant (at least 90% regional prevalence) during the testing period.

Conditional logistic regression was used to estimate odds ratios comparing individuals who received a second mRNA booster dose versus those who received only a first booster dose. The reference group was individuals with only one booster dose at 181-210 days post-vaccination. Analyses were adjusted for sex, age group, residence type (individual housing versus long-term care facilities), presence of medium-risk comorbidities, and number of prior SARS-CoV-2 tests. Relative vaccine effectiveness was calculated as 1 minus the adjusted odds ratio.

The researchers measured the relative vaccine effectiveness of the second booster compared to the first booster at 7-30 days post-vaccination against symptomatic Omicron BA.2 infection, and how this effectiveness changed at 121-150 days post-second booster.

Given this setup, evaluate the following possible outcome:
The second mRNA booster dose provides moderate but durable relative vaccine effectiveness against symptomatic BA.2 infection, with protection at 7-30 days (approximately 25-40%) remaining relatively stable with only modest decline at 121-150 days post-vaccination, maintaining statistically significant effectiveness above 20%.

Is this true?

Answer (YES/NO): NO